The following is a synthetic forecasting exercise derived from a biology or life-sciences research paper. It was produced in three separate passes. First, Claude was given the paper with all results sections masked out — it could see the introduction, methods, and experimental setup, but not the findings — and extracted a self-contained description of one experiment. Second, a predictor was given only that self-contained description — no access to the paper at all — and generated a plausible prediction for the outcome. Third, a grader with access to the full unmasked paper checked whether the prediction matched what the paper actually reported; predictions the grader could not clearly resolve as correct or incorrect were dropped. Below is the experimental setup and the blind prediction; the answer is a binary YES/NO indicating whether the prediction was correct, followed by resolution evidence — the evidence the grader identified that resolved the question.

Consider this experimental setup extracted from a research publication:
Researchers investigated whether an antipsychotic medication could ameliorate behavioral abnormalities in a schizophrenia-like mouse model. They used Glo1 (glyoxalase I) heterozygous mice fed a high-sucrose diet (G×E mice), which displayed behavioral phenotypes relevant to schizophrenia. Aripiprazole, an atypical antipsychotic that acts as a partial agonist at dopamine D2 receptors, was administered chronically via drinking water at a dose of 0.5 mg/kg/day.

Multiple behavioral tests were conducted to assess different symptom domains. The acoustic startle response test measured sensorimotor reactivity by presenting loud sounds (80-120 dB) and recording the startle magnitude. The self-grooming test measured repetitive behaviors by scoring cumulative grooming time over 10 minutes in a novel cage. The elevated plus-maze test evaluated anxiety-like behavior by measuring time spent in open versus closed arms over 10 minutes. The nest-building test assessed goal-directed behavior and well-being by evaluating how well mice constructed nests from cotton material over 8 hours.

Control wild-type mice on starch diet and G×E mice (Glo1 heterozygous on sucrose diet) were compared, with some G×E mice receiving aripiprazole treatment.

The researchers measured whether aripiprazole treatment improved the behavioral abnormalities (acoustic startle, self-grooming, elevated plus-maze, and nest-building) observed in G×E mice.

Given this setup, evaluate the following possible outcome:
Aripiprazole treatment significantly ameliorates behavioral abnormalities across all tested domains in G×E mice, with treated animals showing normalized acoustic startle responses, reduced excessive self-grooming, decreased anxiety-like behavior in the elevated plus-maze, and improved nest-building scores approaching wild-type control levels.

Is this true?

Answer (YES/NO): NO